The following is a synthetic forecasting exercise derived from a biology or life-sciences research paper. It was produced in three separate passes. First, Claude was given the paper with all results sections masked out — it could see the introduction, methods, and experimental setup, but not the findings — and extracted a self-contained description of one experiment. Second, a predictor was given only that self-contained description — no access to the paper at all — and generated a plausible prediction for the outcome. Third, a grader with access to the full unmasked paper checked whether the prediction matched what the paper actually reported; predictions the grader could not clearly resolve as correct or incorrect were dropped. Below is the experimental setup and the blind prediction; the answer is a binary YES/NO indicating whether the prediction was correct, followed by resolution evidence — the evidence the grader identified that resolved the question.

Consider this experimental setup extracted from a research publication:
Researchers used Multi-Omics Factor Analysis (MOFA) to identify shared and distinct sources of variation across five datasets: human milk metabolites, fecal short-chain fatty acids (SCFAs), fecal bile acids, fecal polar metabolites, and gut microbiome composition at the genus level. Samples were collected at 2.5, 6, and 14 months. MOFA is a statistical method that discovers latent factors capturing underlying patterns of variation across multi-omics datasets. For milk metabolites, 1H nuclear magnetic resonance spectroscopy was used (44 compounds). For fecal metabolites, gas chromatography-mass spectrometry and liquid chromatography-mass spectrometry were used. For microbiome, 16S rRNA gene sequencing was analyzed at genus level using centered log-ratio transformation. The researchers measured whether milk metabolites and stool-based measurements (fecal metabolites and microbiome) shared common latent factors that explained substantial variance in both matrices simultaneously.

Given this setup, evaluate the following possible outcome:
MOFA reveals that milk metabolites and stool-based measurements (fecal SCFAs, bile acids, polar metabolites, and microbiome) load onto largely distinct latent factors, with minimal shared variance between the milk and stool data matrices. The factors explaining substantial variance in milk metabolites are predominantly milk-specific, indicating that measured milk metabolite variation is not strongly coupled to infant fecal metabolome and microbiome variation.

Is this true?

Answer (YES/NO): YES